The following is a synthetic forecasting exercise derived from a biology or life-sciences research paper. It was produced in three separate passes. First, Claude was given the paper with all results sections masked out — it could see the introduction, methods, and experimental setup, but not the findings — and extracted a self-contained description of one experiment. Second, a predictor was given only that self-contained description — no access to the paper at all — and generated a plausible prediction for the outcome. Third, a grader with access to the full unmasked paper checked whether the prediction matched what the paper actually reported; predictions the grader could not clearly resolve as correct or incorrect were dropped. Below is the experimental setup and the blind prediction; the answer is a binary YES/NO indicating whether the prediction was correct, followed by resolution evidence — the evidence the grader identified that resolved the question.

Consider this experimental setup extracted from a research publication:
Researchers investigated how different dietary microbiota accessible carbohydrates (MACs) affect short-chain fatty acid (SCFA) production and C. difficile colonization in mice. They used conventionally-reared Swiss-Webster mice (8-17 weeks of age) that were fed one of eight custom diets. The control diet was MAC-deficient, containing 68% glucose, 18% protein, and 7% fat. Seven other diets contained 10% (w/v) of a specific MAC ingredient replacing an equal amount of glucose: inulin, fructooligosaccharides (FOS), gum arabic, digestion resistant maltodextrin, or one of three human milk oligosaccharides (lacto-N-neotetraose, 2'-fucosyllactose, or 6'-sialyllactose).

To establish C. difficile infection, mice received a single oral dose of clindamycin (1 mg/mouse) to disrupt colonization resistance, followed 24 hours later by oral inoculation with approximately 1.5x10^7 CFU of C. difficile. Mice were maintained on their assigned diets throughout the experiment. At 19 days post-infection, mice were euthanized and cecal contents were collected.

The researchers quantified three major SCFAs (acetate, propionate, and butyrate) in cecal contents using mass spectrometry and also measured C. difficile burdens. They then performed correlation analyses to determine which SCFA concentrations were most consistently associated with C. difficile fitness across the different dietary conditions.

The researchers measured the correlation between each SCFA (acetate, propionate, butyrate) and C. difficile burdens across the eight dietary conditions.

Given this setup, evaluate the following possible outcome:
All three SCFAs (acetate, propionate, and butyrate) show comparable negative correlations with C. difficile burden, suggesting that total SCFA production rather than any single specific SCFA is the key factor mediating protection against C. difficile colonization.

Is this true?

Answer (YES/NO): NO